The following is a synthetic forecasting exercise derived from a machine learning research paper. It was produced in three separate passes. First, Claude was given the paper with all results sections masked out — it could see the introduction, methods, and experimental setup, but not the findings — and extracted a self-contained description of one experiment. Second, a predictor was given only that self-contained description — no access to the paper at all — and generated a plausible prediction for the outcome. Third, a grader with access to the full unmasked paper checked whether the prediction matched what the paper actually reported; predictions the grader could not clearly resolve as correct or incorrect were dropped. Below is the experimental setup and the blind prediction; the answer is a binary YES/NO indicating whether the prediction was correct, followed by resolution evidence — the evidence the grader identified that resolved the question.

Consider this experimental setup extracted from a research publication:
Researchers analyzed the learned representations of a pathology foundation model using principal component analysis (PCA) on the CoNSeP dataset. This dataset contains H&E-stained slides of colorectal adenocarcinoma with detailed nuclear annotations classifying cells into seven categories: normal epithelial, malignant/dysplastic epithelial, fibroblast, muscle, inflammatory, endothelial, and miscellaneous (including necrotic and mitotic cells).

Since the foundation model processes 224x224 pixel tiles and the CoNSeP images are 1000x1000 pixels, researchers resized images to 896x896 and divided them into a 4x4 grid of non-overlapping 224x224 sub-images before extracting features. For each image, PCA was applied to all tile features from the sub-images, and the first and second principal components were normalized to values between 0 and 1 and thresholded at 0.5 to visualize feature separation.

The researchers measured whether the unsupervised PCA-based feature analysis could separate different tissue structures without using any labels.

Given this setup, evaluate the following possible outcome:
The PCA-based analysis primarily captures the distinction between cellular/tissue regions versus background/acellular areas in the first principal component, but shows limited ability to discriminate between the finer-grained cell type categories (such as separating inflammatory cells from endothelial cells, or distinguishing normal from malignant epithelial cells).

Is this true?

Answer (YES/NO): NO